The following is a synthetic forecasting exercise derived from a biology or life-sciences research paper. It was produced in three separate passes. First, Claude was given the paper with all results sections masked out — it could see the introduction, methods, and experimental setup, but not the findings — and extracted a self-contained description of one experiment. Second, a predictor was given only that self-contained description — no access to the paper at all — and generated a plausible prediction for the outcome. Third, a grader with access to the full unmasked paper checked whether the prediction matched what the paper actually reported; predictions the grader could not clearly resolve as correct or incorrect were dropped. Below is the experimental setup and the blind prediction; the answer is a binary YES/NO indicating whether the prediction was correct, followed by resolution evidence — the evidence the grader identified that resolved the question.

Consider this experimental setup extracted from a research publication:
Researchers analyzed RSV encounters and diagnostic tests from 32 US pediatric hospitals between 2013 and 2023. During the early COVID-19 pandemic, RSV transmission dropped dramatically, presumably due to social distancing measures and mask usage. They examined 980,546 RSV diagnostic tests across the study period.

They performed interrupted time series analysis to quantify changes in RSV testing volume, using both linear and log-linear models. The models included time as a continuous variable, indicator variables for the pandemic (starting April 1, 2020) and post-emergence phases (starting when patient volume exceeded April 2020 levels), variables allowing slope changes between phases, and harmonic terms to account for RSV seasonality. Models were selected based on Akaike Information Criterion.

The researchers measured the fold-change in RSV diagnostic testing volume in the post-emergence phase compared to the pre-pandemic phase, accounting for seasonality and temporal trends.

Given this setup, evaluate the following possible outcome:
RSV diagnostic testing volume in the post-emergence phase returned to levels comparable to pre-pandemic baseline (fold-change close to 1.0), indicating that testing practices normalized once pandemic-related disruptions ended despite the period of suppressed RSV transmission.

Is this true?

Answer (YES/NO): NO